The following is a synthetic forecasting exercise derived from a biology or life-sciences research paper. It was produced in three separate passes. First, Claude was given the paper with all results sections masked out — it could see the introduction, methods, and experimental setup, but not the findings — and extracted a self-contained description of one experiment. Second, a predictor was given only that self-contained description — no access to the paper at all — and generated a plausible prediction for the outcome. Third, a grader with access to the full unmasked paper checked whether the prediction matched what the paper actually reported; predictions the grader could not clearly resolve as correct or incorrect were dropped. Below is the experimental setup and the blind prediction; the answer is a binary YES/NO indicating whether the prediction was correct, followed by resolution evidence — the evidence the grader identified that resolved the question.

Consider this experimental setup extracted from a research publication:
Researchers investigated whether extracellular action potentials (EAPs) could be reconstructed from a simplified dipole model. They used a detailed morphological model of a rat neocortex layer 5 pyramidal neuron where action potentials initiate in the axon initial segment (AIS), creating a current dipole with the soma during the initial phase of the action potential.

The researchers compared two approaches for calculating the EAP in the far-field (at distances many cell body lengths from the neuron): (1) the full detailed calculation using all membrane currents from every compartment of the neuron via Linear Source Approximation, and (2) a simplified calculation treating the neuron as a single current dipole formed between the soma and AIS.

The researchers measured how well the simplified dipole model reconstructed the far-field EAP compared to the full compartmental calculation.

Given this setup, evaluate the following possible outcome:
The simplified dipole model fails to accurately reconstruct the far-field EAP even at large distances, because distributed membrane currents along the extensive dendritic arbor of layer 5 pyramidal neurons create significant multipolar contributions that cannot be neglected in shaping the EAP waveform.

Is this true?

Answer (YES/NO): NO